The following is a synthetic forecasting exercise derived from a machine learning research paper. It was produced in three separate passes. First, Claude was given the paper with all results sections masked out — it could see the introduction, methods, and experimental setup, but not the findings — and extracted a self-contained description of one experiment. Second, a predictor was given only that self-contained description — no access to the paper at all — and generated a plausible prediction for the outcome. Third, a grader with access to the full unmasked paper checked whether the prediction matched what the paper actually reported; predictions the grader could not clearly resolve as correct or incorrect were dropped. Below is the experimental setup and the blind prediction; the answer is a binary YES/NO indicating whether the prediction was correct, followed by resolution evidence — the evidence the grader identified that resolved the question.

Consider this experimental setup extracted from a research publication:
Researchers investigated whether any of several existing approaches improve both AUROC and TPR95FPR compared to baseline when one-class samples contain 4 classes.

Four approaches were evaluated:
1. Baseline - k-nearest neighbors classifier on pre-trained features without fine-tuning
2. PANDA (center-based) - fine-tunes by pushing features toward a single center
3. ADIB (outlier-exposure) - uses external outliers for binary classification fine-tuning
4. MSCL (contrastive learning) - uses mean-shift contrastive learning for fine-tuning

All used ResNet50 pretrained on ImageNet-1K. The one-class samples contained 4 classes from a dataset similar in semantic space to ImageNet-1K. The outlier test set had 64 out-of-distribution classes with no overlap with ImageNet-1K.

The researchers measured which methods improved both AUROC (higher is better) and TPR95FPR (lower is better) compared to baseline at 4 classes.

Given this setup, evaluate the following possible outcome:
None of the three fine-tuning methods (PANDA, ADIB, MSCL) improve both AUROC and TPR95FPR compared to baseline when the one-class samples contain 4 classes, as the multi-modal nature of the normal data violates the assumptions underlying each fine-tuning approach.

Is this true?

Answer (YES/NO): NO